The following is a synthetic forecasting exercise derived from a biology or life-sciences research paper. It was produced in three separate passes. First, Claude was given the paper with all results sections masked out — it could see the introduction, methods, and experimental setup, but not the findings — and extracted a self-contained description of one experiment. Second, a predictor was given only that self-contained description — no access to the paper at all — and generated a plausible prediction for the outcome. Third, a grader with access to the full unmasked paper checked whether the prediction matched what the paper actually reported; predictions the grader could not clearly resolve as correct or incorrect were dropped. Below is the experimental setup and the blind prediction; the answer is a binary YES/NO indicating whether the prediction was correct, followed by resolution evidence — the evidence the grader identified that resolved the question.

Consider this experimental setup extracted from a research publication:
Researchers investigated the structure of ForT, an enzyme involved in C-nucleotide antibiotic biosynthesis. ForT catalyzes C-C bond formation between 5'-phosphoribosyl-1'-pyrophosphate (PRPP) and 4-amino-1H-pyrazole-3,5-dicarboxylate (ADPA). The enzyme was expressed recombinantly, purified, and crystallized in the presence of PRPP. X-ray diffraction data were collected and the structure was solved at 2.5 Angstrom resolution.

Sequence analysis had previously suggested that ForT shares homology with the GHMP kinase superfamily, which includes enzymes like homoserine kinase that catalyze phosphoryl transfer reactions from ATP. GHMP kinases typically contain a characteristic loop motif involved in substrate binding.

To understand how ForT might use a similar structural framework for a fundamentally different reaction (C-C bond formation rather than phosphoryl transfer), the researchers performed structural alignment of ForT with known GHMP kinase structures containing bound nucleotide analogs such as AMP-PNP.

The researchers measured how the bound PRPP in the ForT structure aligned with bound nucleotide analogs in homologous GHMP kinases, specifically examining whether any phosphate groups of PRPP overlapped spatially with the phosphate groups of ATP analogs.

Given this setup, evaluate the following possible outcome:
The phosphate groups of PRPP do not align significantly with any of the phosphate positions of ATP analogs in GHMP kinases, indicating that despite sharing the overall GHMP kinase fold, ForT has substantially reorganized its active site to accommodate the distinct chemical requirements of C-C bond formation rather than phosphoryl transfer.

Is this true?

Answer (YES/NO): NO